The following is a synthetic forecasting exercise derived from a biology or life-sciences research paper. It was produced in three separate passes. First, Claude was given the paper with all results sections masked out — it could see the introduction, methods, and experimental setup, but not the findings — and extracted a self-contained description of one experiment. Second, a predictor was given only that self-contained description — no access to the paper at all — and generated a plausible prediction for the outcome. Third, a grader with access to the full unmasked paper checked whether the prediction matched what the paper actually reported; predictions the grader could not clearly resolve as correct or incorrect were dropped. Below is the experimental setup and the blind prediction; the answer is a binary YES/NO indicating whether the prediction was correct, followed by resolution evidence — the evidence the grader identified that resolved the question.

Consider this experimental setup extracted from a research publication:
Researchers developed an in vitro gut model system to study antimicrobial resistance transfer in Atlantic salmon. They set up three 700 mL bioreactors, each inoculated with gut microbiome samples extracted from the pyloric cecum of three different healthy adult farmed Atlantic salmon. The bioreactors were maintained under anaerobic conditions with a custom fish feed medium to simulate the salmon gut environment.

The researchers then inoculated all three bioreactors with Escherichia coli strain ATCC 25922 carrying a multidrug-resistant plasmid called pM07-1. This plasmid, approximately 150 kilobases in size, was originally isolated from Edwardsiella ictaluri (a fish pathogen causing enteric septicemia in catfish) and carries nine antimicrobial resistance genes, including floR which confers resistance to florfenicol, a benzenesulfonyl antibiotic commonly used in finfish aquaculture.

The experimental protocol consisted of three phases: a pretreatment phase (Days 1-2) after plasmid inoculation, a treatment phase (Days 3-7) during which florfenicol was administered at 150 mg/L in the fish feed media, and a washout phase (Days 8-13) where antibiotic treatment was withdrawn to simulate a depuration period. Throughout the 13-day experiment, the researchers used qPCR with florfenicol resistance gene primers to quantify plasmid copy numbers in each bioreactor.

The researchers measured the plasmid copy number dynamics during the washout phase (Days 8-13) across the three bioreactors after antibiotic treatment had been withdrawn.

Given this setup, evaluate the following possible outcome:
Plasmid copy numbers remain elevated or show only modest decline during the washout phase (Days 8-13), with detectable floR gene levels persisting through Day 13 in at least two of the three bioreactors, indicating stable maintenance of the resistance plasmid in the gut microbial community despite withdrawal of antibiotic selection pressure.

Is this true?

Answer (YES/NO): YES